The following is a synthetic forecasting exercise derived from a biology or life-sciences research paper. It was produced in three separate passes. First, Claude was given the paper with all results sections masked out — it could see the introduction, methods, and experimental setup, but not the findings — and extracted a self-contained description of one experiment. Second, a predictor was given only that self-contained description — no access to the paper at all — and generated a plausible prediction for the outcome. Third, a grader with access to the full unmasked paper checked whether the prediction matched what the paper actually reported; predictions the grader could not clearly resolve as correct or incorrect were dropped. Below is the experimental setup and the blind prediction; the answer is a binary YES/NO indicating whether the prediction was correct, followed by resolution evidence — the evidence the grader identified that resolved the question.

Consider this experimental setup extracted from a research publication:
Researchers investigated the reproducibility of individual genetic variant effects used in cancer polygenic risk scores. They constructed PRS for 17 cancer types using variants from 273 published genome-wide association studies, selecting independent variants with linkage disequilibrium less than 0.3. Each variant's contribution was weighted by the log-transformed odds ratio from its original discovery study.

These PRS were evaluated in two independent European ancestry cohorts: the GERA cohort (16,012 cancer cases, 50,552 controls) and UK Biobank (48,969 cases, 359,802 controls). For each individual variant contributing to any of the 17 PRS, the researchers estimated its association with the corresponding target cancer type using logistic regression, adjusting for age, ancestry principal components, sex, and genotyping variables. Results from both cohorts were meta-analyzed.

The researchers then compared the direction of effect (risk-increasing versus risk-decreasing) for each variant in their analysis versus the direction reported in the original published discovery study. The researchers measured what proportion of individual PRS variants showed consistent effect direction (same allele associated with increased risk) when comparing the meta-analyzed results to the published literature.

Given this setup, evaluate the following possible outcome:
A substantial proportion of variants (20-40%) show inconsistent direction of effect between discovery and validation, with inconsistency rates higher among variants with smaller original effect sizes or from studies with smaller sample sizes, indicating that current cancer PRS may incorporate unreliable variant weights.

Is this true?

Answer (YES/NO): NO